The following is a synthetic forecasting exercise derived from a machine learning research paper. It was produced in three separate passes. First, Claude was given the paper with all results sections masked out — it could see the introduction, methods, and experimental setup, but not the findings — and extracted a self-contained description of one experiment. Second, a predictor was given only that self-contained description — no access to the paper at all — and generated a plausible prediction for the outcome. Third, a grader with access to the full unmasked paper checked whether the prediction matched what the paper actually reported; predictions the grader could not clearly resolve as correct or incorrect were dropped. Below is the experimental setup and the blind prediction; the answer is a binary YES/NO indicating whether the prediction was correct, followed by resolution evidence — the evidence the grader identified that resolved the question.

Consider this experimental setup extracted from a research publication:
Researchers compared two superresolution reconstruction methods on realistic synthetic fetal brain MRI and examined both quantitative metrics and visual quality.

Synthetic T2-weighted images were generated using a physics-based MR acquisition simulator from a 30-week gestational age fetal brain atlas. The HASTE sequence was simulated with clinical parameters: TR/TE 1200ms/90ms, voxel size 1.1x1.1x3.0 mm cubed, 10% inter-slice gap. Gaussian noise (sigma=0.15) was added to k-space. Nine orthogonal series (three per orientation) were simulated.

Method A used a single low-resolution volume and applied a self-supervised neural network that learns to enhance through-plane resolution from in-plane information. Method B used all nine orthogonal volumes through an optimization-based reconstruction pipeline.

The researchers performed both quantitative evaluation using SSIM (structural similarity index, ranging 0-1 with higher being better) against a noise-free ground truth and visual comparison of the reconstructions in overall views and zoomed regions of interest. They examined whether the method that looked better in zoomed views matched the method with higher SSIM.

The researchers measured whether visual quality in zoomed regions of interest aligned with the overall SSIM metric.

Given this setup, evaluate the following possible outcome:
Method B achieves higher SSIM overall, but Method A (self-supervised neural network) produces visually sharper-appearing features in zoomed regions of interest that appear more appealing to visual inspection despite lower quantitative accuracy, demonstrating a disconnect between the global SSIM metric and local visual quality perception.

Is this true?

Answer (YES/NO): NO